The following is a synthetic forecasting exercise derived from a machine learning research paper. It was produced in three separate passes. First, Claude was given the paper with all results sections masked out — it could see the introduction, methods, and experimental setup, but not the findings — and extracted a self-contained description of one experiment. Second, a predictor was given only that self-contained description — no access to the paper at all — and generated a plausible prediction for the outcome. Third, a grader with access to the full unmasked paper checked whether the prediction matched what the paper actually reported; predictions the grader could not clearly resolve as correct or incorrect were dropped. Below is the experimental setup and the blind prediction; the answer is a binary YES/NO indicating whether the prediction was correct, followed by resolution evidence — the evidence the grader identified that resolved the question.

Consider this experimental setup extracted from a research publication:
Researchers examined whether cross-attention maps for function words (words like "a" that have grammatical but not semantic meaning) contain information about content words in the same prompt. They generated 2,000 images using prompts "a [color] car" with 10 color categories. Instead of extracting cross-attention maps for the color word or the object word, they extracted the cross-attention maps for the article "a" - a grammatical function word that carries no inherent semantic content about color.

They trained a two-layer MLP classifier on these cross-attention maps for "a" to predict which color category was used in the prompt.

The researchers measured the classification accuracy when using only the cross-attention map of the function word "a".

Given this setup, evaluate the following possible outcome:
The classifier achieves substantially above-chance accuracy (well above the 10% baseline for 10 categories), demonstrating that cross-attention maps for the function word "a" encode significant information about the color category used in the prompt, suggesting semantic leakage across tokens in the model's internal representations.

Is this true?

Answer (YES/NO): NO